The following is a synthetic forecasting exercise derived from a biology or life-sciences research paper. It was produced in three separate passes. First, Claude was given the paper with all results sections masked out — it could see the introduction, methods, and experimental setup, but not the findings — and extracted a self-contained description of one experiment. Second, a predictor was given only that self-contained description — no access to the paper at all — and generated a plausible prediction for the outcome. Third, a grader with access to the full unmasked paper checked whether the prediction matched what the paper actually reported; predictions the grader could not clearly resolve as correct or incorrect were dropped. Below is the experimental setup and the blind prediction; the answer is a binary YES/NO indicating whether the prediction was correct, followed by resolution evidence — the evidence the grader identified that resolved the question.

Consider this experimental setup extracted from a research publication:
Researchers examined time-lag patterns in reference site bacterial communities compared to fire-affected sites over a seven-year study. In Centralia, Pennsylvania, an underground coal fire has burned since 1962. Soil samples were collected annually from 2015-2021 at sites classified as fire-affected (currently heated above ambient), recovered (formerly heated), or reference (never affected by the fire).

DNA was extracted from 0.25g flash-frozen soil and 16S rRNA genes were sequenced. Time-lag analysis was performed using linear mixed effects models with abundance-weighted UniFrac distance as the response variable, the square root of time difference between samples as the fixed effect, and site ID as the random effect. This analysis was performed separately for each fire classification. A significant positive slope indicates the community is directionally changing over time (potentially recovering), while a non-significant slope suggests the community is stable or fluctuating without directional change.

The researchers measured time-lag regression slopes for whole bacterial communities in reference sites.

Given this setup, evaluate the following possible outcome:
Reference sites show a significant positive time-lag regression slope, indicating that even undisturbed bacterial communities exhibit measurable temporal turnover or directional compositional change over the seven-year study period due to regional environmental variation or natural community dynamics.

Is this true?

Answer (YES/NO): NO